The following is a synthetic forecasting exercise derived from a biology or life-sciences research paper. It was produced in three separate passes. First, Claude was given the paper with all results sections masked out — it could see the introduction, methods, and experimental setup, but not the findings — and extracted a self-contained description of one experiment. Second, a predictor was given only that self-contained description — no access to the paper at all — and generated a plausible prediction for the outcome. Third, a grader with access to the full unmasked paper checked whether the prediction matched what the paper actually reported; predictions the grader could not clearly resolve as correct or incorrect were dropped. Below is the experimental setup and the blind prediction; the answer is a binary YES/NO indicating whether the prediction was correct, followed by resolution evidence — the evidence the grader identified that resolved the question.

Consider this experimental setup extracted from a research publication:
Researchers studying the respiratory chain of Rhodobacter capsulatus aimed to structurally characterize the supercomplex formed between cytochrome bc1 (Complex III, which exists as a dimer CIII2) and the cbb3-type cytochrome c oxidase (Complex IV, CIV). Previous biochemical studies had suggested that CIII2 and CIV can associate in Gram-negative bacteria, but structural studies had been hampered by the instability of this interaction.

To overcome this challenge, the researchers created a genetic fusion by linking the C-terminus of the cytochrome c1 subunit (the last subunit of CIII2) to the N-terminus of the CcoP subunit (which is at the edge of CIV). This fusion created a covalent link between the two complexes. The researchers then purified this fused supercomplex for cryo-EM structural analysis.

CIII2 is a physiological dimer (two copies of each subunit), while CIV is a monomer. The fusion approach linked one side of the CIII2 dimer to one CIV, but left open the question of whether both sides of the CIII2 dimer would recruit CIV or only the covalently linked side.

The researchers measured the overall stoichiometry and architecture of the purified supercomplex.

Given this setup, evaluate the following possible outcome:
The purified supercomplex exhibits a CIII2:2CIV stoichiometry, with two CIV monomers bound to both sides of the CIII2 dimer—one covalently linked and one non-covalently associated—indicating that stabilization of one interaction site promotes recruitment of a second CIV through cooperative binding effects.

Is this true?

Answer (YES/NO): NO